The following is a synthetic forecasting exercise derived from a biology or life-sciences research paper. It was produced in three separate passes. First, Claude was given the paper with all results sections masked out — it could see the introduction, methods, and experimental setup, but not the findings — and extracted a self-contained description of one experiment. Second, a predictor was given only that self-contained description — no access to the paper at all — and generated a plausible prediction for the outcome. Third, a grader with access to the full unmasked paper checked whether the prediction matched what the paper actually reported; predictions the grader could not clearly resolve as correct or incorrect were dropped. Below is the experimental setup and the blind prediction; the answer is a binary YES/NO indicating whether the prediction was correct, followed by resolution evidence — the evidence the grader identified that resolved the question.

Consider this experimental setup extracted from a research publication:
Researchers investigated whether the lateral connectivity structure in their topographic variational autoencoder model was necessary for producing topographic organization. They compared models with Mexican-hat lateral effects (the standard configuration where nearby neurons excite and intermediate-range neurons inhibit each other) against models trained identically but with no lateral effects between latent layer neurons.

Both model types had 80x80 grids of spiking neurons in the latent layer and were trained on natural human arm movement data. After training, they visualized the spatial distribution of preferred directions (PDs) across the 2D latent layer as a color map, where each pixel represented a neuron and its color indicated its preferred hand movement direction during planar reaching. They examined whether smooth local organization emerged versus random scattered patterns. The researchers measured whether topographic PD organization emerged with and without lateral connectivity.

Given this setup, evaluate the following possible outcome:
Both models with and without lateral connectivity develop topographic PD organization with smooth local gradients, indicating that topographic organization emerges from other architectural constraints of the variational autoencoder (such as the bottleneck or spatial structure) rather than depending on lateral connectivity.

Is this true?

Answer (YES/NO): NO